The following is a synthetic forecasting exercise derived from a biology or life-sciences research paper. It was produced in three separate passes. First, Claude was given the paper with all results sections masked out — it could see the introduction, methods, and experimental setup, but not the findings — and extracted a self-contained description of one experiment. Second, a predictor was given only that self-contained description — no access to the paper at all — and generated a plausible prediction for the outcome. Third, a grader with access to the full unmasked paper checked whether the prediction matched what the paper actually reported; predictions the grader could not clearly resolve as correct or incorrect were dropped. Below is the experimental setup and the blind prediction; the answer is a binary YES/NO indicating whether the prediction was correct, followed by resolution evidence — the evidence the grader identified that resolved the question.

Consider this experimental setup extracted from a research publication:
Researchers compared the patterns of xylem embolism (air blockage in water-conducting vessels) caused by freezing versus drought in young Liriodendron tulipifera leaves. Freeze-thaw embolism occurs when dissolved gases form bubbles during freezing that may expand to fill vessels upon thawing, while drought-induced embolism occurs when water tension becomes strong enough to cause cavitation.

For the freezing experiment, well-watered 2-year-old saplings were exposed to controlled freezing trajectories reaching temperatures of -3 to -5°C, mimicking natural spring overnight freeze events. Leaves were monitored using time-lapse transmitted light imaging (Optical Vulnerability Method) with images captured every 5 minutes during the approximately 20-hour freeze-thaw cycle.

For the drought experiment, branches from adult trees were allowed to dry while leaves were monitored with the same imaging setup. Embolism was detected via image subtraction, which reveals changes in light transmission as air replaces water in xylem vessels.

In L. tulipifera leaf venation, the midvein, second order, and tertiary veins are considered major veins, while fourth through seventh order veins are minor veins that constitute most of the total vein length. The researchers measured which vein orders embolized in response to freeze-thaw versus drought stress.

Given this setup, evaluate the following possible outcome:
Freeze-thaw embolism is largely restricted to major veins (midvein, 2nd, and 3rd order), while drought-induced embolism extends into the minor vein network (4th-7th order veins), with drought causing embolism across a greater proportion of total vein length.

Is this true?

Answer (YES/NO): NO